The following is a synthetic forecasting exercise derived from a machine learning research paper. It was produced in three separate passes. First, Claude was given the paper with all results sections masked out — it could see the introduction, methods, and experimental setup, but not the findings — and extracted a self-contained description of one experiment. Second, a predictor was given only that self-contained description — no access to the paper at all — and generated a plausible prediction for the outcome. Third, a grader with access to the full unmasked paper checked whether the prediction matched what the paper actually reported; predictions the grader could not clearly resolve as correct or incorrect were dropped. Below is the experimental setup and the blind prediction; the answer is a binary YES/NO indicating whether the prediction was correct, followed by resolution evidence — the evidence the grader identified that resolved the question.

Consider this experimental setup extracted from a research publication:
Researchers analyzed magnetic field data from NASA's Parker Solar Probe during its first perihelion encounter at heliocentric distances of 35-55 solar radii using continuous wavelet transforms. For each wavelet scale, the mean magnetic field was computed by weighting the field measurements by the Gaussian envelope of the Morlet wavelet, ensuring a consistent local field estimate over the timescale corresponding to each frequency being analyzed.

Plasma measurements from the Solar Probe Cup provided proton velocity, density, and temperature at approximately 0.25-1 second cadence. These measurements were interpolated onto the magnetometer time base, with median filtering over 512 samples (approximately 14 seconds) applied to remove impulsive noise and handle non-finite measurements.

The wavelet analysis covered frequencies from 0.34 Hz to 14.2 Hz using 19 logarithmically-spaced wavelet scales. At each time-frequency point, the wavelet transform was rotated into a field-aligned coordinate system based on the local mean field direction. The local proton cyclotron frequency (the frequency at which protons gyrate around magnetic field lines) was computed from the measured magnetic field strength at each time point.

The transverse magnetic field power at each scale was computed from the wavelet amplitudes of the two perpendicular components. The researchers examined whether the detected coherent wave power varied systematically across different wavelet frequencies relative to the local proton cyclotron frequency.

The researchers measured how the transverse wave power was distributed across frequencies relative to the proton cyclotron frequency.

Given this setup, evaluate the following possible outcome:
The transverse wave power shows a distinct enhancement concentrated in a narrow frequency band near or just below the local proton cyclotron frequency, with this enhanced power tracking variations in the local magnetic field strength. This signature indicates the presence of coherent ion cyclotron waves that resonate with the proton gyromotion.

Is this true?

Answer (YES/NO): NO